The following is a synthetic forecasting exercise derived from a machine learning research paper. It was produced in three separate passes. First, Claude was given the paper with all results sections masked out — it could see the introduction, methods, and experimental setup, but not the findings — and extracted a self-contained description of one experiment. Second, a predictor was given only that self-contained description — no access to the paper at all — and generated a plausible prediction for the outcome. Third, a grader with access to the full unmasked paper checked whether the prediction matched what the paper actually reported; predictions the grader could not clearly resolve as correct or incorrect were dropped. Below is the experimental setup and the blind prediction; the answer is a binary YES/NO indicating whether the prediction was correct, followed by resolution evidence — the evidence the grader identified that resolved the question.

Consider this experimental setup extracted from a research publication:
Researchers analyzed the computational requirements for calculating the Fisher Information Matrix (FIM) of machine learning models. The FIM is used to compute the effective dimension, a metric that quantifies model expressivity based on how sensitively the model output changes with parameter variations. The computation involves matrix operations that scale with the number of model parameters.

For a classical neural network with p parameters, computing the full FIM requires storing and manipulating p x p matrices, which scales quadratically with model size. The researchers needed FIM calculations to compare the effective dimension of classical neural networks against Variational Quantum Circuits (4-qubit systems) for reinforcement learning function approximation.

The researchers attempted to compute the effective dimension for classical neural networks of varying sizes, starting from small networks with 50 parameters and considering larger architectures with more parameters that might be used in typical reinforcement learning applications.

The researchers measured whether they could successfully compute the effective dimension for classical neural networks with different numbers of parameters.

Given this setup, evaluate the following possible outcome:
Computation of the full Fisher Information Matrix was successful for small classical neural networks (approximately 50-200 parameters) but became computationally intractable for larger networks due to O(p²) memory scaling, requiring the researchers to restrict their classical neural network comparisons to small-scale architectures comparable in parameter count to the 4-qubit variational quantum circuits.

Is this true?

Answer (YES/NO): NO